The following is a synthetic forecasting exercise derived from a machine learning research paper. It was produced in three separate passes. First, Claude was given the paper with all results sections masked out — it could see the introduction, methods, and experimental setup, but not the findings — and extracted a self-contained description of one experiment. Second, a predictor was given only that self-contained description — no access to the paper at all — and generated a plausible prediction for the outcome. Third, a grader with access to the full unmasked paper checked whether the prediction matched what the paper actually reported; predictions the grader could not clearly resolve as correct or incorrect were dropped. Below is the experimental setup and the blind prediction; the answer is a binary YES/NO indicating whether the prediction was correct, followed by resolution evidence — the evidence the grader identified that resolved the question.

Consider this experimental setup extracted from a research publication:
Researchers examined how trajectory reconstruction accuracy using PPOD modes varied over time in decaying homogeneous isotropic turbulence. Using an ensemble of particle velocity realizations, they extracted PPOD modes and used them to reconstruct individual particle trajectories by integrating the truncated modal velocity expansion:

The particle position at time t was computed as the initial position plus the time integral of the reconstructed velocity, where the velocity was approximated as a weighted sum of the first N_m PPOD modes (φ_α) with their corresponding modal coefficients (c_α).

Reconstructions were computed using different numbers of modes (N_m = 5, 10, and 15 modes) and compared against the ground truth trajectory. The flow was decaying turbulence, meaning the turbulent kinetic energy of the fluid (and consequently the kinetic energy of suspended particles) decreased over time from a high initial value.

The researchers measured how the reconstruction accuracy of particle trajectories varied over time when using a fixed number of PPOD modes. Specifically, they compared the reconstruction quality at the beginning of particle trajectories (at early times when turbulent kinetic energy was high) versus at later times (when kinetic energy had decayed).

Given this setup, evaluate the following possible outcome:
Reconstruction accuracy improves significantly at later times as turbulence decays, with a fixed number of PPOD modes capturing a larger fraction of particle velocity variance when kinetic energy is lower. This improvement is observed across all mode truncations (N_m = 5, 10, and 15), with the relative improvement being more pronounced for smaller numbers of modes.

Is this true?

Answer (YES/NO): NO